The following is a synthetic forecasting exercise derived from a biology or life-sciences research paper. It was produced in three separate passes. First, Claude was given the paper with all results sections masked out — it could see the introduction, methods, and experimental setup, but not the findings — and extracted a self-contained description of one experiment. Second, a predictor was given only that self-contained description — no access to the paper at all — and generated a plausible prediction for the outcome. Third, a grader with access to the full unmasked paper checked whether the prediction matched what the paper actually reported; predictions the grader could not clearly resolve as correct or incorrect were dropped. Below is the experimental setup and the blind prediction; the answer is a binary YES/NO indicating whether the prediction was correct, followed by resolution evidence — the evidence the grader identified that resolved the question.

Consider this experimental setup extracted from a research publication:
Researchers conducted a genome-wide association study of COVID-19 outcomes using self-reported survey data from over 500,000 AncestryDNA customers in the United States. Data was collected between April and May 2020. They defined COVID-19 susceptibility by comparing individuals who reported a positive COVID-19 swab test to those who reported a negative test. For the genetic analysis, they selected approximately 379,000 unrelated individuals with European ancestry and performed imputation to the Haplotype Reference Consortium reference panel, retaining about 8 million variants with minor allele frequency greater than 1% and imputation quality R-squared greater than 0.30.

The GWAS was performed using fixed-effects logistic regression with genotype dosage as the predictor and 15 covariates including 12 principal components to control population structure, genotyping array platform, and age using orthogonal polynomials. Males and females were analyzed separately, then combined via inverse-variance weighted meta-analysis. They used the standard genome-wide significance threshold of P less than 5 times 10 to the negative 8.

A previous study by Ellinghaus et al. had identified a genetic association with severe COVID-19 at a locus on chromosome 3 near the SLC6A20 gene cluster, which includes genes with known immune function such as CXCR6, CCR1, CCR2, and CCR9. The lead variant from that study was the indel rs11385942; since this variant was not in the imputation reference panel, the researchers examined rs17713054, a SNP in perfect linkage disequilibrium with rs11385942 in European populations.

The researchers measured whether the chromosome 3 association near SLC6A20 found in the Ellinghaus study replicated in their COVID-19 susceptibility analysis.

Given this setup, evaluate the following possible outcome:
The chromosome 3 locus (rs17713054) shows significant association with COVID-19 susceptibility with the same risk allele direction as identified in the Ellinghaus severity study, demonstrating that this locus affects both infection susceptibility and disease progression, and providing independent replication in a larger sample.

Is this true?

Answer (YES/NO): NO